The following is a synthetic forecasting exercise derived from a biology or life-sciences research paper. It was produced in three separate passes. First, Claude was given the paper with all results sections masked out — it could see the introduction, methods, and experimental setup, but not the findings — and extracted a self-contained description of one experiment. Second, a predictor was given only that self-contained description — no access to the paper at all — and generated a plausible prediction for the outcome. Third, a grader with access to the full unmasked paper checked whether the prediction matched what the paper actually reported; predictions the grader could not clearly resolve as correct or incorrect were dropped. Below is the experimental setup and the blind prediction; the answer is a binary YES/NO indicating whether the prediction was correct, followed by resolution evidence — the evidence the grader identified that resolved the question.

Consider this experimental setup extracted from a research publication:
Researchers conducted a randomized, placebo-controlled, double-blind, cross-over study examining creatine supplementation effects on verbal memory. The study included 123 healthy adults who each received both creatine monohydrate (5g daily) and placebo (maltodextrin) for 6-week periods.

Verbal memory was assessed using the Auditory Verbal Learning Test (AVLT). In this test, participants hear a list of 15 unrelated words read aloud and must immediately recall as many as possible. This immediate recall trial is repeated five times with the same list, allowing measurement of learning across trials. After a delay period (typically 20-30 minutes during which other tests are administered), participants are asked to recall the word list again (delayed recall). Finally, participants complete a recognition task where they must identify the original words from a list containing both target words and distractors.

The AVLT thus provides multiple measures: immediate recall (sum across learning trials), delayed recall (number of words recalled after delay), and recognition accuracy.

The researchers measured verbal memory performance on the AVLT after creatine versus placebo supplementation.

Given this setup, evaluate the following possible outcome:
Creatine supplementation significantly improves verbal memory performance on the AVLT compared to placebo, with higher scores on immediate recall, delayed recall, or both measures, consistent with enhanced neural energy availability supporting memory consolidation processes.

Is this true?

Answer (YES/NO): NO